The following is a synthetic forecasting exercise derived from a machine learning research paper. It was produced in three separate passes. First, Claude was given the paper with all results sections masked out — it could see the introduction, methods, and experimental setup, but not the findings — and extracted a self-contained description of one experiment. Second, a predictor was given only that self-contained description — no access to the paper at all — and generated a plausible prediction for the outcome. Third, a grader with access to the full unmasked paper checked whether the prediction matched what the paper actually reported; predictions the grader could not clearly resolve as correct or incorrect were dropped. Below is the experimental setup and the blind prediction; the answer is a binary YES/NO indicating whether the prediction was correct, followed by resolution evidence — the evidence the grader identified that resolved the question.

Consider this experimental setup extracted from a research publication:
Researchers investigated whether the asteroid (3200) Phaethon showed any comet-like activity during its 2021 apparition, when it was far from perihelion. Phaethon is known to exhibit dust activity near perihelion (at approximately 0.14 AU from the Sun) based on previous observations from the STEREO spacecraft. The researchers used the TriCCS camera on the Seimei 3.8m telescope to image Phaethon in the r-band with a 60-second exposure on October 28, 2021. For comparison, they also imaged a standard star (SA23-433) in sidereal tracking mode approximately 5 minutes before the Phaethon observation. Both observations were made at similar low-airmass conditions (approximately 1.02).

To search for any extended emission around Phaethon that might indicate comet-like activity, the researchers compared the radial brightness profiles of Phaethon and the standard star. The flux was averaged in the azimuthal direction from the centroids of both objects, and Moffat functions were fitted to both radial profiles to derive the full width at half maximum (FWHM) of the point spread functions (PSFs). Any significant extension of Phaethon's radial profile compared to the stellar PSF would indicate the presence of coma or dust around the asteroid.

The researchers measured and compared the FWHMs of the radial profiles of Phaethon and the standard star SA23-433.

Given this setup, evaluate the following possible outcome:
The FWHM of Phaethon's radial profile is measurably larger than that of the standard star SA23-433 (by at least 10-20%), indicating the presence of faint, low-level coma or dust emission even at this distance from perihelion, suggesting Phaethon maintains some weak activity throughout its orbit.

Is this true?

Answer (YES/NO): NO